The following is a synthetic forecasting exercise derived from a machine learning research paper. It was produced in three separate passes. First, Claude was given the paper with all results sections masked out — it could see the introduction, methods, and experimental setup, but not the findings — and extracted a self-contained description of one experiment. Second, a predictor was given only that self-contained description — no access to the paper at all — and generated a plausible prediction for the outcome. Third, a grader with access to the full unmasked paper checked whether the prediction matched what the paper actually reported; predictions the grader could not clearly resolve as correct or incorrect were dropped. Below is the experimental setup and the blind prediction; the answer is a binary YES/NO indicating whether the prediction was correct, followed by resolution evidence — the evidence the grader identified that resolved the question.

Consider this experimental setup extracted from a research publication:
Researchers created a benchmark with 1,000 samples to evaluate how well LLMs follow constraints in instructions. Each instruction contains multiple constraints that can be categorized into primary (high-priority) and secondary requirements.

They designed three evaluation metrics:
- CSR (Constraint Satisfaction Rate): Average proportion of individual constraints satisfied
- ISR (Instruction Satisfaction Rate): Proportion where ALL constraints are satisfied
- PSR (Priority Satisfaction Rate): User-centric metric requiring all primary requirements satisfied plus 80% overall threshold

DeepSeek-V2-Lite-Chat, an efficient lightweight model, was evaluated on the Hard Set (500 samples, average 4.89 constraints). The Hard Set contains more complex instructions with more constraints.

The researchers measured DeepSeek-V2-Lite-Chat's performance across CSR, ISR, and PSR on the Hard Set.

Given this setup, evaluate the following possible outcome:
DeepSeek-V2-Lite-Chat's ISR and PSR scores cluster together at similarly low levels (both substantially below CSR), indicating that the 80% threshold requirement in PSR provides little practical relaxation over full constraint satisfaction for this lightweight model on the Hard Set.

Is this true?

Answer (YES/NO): NO